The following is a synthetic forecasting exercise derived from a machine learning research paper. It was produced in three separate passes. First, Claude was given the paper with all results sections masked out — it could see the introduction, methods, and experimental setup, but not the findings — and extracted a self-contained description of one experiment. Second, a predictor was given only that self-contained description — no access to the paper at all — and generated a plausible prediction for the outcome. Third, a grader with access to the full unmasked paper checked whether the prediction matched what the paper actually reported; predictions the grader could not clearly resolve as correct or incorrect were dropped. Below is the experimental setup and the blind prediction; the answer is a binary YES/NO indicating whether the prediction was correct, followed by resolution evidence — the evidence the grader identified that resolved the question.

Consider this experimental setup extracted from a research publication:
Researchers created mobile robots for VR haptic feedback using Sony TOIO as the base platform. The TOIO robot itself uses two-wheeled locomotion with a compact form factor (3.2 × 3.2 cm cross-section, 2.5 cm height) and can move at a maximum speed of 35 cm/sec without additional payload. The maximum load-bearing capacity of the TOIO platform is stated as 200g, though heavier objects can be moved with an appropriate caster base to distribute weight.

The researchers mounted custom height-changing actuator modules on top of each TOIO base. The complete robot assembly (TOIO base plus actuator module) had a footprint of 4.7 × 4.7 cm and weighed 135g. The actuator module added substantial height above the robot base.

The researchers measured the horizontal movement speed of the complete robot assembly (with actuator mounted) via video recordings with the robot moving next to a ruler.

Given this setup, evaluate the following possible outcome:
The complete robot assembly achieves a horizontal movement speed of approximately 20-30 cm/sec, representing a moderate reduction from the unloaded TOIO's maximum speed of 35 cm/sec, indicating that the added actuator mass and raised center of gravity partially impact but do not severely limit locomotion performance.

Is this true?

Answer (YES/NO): YES